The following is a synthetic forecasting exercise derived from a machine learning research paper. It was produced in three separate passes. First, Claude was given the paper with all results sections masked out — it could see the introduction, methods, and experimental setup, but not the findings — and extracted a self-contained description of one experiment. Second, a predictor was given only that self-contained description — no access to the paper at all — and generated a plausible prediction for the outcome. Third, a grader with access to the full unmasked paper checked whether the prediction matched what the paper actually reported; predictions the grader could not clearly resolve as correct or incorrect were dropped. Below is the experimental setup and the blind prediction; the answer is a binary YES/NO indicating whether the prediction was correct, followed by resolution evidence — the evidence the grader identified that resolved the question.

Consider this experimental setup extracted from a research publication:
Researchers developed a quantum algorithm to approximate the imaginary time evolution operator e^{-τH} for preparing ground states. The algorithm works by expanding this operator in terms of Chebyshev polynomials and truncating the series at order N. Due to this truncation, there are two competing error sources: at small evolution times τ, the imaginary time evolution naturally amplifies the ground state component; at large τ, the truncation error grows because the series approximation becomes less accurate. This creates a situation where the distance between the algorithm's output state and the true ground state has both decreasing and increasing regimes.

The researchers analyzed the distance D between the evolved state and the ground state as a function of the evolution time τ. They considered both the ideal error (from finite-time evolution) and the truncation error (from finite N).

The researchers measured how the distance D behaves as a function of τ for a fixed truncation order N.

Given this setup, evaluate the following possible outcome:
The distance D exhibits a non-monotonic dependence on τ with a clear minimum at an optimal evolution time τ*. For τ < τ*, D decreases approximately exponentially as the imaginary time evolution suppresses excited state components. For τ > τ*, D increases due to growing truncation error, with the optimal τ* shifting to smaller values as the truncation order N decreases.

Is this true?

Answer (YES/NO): YES